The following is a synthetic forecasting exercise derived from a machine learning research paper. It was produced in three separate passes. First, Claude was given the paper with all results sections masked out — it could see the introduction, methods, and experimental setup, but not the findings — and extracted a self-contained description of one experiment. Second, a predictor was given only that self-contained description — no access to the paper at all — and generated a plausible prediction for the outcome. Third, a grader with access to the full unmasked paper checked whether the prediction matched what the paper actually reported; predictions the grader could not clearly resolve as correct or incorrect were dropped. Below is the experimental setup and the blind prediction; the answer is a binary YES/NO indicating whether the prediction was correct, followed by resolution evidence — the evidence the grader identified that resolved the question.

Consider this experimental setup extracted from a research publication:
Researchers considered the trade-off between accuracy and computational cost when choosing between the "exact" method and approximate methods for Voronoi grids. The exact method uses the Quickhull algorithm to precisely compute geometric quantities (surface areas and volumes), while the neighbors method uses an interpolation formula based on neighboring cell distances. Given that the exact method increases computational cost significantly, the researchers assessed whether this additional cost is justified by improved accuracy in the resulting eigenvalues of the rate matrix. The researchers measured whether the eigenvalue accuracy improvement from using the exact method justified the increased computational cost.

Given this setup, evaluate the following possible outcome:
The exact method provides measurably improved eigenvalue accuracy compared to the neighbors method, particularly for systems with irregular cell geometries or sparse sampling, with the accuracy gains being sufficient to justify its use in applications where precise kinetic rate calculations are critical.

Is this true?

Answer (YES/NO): NO